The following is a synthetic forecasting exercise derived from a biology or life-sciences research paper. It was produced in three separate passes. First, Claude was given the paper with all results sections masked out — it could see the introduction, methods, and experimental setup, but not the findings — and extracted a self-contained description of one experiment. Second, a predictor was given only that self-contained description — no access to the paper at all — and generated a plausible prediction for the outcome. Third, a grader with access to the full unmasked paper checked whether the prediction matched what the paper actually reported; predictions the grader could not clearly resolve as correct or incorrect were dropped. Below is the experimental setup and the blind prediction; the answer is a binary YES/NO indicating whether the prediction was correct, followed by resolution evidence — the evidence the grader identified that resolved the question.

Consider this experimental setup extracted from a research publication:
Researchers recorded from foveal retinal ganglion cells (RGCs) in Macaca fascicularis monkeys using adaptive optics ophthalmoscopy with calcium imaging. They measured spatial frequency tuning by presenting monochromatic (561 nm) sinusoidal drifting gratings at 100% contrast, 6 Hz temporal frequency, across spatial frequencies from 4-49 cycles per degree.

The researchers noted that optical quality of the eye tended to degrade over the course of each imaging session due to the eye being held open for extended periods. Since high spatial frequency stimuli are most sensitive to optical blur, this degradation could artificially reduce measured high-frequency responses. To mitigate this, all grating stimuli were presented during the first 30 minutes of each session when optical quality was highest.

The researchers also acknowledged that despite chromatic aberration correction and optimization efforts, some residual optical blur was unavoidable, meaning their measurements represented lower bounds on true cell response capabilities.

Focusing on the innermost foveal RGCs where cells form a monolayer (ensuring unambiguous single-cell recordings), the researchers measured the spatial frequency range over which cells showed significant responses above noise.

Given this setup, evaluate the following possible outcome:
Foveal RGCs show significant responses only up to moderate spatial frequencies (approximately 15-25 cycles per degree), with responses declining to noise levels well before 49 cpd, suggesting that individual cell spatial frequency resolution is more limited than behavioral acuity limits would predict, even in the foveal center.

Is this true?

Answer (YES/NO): NO